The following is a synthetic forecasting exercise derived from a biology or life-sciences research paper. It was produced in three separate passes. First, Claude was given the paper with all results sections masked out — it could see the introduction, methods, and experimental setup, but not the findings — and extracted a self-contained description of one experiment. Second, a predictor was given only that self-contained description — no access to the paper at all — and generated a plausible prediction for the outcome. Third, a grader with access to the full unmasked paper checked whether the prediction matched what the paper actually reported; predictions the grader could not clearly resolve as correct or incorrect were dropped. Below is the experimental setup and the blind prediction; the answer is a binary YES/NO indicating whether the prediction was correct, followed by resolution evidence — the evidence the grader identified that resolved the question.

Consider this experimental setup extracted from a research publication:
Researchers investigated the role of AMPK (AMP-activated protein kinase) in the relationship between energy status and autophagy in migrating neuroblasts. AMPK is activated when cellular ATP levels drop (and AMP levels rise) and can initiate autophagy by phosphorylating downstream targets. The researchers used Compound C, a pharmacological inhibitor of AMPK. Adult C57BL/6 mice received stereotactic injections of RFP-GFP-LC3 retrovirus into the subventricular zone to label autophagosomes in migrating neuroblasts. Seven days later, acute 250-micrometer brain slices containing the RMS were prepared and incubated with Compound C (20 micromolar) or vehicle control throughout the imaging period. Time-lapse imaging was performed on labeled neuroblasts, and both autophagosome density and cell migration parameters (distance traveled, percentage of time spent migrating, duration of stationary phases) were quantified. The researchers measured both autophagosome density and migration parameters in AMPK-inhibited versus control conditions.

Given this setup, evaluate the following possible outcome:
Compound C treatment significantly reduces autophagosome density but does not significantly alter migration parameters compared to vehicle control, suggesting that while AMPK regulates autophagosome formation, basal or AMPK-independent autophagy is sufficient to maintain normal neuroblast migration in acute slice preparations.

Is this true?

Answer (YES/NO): NO